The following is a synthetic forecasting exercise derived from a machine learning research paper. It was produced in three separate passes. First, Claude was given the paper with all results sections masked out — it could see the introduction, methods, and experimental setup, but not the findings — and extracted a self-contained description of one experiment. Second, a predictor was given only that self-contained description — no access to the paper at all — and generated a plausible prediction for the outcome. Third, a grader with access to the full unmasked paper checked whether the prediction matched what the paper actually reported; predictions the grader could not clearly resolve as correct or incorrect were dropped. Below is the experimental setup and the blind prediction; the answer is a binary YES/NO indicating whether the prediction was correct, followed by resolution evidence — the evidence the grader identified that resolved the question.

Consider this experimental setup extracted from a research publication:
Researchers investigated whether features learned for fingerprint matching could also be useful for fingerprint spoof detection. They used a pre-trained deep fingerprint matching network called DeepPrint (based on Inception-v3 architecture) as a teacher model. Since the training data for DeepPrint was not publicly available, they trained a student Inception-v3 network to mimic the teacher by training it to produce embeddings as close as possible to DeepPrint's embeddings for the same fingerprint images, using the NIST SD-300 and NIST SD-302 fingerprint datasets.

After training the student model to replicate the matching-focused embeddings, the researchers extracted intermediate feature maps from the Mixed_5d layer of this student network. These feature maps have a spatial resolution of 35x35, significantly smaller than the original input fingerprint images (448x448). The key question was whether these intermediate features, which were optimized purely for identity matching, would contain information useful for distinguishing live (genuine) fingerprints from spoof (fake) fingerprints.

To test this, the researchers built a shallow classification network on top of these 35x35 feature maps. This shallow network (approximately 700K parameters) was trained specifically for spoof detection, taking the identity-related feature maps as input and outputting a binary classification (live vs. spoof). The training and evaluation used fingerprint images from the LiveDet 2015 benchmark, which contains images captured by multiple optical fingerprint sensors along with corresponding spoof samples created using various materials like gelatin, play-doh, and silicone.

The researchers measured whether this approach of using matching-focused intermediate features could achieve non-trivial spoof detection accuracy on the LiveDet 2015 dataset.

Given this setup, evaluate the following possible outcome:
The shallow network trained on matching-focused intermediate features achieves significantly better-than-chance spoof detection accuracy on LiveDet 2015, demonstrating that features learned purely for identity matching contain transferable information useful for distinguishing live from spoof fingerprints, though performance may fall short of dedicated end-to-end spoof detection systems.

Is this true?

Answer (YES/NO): YES